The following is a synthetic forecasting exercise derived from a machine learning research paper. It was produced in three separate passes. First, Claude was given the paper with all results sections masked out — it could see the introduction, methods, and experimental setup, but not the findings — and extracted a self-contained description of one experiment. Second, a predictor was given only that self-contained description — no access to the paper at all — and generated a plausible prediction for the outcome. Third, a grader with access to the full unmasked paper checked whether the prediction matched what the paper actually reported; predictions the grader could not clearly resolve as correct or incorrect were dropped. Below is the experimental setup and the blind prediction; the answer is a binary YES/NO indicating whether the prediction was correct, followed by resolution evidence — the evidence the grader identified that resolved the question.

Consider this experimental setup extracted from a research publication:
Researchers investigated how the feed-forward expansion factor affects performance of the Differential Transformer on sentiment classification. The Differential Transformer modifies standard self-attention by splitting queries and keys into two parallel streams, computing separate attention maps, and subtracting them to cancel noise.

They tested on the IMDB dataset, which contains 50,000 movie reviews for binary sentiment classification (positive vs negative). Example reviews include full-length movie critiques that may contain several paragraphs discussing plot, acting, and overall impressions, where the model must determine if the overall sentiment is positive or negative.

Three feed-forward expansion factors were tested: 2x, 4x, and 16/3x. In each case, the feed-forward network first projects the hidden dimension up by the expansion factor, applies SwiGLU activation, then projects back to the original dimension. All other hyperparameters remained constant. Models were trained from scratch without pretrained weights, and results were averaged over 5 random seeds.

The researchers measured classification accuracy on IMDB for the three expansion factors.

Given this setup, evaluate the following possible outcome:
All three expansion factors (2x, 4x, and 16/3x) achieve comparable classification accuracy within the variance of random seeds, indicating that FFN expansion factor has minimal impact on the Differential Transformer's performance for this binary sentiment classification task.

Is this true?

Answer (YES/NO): YES